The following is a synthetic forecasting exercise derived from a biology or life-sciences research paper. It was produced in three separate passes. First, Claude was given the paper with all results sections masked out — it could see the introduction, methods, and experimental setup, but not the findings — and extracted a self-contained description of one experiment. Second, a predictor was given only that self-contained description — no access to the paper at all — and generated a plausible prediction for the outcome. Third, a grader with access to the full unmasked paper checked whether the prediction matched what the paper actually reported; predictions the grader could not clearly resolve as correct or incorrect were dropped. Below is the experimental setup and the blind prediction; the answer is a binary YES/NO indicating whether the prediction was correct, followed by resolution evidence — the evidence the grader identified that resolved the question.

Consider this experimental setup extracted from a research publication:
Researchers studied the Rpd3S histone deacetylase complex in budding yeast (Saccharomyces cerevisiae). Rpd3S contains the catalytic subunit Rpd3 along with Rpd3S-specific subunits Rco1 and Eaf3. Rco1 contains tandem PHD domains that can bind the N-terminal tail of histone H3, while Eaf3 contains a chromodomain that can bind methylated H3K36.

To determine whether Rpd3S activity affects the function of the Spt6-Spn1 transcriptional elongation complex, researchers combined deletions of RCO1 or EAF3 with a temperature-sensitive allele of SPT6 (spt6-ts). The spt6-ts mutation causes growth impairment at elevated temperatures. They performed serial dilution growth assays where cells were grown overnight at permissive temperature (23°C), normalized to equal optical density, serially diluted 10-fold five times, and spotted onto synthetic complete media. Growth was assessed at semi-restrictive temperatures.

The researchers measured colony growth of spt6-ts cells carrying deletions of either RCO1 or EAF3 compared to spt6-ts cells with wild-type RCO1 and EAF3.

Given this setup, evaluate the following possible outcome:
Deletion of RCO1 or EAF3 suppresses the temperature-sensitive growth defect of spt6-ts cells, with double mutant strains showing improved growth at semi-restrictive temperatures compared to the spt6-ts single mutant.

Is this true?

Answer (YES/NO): YES